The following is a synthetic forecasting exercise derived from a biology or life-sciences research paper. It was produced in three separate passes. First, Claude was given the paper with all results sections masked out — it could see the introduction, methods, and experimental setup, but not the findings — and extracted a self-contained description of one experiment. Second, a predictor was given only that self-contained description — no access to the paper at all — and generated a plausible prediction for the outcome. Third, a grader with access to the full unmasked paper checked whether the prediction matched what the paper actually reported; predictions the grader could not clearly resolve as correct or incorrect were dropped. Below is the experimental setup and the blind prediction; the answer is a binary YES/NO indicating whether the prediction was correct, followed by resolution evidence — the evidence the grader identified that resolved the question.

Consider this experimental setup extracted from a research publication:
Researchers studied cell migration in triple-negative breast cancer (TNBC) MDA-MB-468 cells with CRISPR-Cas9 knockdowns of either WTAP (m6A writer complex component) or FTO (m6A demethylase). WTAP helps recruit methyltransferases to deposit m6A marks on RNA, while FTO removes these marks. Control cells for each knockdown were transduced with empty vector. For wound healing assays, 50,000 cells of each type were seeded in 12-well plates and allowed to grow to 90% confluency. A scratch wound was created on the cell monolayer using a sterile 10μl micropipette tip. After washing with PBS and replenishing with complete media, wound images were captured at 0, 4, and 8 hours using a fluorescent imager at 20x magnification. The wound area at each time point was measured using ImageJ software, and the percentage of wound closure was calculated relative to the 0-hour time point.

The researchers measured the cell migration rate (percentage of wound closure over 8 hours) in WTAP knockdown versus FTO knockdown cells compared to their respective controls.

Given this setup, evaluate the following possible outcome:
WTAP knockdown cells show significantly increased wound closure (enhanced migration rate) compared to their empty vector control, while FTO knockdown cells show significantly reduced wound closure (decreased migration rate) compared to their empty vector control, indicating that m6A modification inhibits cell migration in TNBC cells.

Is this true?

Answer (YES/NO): NO